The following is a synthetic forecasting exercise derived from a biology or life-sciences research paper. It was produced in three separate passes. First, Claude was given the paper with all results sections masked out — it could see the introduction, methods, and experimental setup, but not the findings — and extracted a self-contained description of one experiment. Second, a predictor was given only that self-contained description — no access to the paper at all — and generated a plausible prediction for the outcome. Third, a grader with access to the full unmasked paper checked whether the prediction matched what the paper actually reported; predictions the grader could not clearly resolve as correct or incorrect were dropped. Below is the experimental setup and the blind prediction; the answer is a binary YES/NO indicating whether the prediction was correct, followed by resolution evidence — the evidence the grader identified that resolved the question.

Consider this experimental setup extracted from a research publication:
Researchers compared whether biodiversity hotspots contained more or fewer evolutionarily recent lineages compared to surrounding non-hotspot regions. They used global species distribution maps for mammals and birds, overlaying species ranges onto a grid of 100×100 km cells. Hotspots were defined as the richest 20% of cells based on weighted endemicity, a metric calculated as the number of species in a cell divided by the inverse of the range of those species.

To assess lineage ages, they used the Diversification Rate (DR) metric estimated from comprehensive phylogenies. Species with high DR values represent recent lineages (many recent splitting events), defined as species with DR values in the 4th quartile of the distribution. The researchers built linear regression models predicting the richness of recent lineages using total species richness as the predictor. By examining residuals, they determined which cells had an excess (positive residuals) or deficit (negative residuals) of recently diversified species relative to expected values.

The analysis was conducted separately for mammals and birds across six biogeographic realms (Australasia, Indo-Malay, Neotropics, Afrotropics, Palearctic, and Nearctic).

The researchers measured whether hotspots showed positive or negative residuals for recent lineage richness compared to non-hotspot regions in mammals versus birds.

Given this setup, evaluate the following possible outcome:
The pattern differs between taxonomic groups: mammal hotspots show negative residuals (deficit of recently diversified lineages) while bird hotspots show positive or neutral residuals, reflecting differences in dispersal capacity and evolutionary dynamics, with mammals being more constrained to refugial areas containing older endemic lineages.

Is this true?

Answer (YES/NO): NO